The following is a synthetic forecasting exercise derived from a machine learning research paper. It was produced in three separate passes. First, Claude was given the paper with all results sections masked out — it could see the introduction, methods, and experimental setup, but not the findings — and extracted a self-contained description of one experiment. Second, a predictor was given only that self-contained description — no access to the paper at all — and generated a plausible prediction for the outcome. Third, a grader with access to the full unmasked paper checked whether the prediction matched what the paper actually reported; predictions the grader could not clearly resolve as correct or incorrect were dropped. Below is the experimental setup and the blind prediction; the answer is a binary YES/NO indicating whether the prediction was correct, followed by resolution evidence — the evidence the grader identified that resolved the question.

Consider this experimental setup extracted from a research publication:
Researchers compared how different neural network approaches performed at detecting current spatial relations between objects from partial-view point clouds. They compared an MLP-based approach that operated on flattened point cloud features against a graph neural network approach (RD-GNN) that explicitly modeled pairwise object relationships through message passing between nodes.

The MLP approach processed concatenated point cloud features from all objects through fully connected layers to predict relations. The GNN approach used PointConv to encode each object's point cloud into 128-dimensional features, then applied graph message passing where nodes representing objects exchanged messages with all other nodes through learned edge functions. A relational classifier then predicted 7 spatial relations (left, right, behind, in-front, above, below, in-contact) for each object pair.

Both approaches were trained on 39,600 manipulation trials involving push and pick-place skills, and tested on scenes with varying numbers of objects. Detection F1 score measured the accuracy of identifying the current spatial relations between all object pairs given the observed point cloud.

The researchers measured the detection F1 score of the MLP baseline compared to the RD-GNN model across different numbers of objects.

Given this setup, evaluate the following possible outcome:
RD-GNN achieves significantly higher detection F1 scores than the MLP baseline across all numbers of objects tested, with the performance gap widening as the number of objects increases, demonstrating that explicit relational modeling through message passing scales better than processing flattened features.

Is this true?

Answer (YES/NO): NO